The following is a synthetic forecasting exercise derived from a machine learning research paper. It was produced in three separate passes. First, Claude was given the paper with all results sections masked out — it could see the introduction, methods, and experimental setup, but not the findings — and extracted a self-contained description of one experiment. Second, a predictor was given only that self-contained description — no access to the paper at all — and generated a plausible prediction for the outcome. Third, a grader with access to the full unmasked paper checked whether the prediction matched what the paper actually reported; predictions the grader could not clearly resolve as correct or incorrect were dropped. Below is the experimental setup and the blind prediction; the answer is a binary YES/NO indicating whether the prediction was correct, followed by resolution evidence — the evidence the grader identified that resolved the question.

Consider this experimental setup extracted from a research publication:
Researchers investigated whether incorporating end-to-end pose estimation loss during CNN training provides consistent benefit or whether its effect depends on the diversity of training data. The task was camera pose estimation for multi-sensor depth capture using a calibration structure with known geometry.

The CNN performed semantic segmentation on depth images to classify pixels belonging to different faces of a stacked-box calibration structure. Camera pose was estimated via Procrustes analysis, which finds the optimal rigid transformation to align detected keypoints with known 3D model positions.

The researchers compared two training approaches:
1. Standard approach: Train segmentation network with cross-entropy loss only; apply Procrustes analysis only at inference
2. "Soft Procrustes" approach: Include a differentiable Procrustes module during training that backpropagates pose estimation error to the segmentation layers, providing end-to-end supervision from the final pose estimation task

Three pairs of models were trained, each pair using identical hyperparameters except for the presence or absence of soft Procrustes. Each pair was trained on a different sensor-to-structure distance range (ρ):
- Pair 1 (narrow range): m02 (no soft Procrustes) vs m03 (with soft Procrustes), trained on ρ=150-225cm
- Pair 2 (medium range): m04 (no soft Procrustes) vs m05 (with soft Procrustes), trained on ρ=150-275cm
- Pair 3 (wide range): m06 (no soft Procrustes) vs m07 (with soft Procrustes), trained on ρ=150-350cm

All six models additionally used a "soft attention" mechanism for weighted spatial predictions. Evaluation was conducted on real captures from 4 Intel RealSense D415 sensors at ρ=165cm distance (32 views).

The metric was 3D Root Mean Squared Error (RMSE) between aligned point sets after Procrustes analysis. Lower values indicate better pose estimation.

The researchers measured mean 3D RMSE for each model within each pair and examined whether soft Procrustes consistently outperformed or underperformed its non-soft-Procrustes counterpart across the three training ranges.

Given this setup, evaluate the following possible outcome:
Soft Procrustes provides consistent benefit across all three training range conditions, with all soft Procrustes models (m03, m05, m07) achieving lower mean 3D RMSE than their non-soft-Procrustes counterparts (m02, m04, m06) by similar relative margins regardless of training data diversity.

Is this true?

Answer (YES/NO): NO